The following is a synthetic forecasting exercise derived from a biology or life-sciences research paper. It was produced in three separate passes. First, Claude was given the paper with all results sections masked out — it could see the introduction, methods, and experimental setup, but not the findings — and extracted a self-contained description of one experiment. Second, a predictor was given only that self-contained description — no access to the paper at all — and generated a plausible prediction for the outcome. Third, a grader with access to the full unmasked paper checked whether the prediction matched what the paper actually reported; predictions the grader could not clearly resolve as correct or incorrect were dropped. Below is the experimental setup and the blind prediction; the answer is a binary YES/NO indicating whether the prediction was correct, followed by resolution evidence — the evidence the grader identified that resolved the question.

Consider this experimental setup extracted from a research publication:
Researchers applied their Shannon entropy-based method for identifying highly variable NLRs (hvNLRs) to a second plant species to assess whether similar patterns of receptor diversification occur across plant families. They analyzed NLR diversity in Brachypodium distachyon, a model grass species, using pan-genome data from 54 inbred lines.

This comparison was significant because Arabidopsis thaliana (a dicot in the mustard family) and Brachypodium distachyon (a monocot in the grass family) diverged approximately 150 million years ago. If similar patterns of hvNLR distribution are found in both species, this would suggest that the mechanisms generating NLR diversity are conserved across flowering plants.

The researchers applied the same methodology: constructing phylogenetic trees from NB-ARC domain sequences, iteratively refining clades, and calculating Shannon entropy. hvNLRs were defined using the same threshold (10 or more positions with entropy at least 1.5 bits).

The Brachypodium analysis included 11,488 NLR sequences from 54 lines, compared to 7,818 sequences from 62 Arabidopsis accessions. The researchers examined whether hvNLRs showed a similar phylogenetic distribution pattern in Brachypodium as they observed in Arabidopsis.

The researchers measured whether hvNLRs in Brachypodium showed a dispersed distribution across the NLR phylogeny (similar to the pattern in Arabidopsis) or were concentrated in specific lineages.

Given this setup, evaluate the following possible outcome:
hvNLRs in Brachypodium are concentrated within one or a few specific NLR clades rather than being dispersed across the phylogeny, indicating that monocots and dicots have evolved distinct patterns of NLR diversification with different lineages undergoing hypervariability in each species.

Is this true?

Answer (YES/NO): NO